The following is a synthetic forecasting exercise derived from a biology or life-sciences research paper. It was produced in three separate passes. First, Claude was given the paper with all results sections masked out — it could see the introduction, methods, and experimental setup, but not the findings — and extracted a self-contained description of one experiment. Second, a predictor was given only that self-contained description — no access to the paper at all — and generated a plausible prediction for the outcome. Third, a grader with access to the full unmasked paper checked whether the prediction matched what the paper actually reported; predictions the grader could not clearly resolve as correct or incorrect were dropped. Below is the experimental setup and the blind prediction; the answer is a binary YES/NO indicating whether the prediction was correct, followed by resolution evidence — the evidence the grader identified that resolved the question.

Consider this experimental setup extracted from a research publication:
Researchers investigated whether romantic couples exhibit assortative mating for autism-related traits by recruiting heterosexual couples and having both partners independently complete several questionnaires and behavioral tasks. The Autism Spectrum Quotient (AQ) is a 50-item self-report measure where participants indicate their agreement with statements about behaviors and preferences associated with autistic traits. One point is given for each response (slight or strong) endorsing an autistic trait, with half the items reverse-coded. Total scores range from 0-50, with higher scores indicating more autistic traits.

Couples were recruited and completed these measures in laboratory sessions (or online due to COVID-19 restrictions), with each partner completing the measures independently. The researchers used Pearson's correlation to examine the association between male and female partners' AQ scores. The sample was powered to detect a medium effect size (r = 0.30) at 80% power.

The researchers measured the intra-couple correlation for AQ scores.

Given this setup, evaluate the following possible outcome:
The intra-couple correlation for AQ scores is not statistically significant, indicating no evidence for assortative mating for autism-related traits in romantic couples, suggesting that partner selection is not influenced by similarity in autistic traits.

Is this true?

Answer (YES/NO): NO